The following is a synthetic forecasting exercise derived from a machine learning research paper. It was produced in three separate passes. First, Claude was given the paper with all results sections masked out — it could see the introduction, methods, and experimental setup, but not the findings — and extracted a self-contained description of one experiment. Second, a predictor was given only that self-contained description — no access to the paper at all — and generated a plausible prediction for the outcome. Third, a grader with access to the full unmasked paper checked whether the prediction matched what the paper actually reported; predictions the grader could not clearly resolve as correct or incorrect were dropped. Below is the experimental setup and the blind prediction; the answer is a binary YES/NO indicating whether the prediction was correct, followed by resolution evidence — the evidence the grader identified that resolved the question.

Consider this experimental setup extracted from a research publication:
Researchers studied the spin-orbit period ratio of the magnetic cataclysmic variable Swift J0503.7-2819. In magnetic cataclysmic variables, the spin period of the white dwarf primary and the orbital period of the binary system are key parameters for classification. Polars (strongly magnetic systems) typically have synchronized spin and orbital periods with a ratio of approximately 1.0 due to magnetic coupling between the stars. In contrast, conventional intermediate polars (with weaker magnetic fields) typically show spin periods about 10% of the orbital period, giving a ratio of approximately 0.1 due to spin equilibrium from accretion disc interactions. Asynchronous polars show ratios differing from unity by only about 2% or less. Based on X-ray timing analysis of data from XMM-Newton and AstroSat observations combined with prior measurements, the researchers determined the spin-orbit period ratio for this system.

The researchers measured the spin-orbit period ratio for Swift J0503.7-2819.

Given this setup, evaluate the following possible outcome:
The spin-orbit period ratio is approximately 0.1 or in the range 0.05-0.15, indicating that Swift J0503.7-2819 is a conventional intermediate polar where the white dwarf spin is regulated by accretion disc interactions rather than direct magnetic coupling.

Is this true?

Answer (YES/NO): NO